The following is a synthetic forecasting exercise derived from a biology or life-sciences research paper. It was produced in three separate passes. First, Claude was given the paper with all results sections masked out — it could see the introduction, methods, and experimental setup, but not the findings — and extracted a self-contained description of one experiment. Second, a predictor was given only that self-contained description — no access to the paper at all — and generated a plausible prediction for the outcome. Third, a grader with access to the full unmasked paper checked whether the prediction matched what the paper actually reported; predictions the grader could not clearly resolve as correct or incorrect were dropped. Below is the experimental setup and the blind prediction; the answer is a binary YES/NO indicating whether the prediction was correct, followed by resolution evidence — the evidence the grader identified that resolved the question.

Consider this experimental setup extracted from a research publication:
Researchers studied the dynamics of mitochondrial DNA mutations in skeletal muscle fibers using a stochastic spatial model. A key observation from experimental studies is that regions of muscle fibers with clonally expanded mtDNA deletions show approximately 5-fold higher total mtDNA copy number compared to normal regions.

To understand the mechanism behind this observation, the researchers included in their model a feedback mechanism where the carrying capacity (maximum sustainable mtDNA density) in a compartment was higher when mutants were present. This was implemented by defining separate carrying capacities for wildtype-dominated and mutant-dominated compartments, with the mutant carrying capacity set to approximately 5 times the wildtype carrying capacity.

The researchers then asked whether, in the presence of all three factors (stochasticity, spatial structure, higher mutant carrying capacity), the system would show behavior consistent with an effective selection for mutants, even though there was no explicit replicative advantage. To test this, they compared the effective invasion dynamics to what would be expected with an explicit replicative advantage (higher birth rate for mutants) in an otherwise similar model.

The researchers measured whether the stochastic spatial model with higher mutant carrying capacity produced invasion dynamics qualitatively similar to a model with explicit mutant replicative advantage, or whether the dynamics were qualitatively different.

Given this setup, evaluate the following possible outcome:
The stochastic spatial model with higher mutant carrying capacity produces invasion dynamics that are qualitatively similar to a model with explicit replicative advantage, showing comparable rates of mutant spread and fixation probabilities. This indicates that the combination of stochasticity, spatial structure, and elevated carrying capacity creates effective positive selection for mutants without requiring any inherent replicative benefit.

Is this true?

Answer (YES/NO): NO